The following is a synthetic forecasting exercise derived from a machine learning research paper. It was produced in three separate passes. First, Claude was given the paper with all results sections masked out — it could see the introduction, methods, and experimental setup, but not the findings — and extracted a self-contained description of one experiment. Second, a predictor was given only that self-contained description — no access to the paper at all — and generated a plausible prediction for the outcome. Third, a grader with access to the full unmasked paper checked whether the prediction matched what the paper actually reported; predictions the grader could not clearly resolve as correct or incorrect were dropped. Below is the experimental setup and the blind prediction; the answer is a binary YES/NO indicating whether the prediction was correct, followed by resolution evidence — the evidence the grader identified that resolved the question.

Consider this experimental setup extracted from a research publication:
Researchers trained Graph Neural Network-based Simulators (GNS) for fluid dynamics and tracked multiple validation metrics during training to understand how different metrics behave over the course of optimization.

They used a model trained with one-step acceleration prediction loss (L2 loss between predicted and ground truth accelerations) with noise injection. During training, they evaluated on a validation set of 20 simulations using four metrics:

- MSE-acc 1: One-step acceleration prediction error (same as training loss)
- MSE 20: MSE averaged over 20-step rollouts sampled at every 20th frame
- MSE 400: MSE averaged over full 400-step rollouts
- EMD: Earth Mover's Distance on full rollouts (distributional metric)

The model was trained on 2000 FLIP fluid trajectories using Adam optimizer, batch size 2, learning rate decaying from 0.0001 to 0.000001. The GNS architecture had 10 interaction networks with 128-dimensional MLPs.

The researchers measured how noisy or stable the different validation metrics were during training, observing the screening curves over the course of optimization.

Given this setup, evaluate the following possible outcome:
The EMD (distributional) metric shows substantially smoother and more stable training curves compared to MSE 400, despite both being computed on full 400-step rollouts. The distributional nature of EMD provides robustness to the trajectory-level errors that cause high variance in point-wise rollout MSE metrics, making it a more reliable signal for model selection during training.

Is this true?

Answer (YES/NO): NO